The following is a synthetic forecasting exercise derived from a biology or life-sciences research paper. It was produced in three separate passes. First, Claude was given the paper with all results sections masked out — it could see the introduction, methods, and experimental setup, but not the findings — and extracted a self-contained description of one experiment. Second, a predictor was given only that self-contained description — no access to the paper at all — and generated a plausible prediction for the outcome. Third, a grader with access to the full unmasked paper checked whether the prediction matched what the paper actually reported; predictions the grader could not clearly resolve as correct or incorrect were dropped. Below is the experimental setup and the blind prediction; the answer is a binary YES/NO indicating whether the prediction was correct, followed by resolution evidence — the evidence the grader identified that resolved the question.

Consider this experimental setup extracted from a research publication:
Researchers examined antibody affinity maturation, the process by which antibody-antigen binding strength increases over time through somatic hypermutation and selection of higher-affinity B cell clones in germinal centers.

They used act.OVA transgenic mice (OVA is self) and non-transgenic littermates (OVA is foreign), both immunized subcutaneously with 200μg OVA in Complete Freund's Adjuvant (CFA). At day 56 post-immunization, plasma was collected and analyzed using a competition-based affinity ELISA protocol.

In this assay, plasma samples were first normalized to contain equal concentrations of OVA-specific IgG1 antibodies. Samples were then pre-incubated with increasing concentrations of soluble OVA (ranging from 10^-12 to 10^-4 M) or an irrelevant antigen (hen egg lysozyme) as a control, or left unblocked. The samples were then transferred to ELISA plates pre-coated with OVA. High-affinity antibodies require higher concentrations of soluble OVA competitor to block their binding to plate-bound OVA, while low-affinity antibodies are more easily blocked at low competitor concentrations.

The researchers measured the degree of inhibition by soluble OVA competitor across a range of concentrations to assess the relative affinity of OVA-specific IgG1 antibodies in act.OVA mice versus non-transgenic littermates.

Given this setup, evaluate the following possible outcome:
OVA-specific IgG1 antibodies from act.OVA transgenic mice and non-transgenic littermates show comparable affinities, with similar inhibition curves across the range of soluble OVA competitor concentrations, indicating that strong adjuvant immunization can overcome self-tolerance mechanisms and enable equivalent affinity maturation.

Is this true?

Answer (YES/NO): NO